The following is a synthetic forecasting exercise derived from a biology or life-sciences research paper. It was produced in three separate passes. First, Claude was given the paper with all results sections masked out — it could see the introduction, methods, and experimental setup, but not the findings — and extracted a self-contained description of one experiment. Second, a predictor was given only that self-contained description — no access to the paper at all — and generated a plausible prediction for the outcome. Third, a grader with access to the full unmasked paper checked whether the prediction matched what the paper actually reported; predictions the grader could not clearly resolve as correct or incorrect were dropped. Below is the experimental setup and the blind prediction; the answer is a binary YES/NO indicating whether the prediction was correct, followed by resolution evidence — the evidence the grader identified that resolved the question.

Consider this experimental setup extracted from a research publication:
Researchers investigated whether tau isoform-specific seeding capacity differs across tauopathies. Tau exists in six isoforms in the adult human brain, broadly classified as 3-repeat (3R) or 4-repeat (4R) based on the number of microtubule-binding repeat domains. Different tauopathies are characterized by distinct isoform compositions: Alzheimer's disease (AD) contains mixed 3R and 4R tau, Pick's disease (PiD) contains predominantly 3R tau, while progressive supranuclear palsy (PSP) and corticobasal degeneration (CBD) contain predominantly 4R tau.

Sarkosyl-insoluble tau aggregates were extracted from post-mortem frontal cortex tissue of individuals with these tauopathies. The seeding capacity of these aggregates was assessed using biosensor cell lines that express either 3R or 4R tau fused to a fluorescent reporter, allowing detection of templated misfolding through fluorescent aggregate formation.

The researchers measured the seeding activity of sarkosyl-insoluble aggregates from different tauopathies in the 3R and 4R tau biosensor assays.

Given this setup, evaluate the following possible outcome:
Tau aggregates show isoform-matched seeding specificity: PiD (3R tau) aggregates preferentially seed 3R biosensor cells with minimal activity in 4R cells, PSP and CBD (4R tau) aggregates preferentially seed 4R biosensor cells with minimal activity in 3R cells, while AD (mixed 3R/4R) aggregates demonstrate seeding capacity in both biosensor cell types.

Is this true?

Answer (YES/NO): NO